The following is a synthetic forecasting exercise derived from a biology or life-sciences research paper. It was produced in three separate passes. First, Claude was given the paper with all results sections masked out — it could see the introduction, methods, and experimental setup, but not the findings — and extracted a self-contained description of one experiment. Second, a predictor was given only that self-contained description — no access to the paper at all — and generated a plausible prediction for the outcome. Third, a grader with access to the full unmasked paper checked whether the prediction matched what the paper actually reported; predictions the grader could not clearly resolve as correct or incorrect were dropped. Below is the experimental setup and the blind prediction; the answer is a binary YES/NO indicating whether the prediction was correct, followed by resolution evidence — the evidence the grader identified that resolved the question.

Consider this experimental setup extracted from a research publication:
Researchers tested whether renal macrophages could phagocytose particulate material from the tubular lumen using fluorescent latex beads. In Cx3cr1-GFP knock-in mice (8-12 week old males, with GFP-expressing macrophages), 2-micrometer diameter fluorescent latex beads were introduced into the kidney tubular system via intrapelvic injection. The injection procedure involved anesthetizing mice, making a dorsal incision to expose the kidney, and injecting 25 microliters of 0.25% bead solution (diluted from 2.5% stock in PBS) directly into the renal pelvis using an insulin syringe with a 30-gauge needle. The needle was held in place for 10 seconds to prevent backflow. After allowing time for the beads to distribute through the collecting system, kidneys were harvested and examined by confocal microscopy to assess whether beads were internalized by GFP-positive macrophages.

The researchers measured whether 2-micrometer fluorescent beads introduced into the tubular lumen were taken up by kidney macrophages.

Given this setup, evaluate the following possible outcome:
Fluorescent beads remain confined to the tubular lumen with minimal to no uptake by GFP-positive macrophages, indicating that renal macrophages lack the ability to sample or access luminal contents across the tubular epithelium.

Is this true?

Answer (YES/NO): NO